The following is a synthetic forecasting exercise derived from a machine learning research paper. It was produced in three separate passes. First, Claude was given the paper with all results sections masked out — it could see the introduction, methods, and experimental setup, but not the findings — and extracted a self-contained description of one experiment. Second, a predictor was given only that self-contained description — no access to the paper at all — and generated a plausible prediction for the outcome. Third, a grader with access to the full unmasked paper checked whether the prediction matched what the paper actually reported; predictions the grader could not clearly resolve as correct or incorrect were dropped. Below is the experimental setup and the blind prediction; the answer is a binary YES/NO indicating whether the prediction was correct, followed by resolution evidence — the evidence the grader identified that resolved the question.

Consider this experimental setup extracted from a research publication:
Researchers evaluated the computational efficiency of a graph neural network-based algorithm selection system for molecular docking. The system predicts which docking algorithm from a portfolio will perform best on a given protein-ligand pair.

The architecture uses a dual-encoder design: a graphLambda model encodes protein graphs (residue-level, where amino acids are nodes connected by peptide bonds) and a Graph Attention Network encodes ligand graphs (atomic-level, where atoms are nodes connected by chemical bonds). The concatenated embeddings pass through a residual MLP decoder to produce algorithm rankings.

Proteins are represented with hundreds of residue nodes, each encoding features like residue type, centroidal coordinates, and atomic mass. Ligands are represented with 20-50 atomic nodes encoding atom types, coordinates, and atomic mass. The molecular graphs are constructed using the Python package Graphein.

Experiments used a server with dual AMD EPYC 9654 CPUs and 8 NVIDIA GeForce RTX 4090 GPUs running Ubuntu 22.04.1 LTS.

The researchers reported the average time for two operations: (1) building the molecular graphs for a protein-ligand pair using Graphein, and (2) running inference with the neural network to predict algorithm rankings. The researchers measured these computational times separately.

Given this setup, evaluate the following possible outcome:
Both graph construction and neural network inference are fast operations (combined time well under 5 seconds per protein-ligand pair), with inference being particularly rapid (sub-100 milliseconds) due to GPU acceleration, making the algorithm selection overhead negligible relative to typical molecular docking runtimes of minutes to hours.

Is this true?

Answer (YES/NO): NO